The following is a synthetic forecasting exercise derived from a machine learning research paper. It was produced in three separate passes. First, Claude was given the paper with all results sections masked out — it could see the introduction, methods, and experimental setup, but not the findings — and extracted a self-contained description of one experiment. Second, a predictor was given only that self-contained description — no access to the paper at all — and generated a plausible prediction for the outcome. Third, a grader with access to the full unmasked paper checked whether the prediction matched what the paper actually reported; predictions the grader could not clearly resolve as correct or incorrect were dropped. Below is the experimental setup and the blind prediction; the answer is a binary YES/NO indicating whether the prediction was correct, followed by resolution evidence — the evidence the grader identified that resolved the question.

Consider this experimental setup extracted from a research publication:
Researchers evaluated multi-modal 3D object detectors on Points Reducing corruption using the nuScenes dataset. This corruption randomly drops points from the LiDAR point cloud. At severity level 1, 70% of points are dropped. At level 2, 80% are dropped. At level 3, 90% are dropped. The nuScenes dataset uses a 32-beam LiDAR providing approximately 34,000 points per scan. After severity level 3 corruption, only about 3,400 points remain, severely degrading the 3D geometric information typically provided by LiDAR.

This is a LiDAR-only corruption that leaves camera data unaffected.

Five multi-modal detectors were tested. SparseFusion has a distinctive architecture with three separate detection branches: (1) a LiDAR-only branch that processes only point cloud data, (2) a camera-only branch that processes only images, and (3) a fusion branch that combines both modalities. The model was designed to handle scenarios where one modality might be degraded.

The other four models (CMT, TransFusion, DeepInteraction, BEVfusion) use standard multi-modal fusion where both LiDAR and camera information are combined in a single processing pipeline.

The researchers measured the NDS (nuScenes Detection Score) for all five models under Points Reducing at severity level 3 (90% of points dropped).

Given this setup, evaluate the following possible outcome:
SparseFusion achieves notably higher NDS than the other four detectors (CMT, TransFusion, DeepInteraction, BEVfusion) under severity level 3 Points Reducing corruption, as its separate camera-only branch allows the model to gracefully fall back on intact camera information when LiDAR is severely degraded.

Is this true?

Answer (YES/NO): NO